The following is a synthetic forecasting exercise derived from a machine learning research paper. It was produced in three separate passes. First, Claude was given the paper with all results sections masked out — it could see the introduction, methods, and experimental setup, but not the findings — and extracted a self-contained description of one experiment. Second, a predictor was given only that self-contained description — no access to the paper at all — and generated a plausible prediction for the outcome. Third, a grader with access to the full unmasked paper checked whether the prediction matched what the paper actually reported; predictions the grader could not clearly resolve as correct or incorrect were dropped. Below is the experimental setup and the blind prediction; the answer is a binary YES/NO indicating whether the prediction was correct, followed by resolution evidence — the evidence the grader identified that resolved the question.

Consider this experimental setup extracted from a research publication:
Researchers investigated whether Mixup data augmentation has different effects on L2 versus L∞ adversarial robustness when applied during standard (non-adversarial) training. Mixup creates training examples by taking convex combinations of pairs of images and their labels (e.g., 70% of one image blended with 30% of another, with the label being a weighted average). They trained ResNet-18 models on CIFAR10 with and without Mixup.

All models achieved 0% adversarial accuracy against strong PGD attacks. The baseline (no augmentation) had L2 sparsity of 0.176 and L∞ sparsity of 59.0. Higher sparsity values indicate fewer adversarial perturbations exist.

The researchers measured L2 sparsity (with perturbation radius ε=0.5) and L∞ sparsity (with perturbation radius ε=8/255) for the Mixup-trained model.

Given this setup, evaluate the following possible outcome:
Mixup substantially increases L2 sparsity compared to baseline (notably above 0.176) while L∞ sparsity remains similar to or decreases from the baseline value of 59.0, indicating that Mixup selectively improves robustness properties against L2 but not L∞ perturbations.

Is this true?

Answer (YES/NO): NO